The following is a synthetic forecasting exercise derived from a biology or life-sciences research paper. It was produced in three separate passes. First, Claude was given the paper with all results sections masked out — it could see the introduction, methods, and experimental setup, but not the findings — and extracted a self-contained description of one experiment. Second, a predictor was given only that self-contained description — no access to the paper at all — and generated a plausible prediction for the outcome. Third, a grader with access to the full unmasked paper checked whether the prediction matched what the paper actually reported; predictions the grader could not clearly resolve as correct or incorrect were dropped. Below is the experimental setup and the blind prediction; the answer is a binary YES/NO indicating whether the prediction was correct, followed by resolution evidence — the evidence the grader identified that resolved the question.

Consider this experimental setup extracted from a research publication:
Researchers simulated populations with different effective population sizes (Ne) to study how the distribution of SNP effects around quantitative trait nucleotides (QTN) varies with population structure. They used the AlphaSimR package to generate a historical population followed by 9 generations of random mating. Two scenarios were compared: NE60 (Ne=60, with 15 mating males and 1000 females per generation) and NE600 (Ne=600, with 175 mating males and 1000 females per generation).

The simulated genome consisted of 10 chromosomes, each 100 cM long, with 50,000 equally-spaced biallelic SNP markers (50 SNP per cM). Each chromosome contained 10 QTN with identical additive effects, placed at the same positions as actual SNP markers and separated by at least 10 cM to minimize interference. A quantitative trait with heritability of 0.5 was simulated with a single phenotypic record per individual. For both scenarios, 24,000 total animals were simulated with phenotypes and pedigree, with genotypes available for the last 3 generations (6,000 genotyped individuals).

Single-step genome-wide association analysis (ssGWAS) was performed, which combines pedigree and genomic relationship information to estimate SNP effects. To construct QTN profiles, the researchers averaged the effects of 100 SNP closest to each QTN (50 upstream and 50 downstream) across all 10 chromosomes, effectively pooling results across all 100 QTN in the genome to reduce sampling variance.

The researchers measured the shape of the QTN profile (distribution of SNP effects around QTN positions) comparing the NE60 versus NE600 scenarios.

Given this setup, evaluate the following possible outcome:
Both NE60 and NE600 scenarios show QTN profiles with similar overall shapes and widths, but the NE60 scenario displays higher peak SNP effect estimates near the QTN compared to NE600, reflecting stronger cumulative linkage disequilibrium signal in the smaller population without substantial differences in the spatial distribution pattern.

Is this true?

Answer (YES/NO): NO